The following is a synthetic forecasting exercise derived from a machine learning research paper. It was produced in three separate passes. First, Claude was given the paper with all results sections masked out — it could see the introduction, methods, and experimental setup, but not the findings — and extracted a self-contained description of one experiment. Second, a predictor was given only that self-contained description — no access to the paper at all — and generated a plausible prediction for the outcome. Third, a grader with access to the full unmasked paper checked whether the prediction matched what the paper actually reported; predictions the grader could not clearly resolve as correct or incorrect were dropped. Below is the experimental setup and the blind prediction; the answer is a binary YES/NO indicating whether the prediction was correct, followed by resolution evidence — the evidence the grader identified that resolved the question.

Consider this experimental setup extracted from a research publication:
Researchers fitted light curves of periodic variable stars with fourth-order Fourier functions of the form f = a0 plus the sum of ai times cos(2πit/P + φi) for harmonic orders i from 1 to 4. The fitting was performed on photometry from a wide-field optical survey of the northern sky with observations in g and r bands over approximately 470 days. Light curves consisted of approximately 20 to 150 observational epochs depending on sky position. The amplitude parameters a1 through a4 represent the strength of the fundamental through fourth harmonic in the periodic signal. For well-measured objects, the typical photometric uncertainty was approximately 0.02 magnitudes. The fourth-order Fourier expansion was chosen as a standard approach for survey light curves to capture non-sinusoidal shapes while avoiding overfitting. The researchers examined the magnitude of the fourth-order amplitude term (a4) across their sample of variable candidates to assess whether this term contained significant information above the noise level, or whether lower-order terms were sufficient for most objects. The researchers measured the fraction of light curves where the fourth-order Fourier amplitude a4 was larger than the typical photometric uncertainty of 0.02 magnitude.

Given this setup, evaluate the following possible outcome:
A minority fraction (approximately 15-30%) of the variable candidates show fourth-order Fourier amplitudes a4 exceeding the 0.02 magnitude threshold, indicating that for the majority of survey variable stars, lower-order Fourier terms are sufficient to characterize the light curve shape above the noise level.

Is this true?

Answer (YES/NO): NO